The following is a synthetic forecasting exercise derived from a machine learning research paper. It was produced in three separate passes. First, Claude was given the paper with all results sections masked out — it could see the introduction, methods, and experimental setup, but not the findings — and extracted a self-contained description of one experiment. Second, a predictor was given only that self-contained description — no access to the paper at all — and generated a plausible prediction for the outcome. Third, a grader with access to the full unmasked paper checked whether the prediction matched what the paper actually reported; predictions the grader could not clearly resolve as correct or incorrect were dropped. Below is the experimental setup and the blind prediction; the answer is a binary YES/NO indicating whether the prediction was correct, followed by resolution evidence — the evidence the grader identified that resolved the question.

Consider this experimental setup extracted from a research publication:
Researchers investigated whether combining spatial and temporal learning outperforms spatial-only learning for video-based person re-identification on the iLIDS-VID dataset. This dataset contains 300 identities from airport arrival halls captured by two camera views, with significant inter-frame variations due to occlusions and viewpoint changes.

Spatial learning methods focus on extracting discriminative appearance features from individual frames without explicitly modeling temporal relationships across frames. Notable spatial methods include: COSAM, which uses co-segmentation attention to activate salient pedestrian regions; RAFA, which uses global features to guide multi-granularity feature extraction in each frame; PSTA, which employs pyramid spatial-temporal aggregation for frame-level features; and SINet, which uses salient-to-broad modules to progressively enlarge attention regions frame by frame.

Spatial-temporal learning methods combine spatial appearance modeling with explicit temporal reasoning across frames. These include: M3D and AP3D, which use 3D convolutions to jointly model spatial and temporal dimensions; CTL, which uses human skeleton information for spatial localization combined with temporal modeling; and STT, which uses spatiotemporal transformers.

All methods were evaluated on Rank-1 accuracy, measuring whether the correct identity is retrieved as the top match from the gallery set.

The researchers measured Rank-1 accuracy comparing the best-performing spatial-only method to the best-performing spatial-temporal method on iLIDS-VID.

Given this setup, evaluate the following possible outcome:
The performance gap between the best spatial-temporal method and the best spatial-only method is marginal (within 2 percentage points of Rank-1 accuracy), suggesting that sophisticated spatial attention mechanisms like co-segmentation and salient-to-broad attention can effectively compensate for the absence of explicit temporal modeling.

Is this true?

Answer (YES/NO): NO